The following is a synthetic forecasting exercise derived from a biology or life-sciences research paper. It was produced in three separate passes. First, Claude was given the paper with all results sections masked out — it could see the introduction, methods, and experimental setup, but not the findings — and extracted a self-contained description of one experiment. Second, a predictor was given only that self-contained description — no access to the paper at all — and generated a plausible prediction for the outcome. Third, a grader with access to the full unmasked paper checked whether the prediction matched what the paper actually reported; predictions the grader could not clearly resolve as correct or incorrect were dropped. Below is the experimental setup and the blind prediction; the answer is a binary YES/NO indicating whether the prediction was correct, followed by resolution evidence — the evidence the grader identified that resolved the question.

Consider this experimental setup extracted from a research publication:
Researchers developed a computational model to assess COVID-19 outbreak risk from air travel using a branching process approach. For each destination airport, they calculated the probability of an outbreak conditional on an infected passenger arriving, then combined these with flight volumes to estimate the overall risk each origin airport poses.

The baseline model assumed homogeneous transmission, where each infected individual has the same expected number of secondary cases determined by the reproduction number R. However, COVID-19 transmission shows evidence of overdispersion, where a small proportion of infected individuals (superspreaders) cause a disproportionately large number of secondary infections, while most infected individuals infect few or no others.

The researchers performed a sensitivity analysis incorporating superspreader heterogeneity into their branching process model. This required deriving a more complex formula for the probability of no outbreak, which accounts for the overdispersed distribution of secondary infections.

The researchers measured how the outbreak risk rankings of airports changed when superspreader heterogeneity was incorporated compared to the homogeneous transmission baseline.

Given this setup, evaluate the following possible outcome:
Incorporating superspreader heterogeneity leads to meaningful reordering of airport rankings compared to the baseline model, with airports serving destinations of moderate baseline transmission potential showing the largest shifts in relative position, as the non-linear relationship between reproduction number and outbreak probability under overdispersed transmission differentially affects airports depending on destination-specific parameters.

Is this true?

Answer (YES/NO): NO